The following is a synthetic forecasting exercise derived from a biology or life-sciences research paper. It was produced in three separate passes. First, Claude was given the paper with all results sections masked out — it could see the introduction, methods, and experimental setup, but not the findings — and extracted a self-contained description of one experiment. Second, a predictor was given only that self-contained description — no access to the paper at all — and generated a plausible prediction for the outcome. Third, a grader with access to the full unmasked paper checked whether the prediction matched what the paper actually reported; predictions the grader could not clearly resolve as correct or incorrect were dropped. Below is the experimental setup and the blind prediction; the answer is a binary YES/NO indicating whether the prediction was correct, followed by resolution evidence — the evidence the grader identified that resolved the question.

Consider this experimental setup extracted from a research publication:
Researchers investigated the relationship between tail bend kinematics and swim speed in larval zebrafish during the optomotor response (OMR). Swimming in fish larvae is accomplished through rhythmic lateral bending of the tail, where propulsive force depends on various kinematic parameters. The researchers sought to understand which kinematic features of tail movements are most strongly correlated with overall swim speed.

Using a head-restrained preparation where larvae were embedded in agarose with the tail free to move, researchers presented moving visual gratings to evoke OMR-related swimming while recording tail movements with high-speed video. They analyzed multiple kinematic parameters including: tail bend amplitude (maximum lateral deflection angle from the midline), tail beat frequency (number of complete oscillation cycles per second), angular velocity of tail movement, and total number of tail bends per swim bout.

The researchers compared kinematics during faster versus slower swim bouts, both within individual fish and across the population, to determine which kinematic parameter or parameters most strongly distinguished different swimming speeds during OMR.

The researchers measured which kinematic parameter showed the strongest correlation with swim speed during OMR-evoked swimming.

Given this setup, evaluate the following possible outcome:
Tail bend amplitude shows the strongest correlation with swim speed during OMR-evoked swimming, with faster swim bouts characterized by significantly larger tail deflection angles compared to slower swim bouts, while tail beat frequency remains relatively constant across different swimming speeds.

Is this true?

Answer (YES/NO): NO